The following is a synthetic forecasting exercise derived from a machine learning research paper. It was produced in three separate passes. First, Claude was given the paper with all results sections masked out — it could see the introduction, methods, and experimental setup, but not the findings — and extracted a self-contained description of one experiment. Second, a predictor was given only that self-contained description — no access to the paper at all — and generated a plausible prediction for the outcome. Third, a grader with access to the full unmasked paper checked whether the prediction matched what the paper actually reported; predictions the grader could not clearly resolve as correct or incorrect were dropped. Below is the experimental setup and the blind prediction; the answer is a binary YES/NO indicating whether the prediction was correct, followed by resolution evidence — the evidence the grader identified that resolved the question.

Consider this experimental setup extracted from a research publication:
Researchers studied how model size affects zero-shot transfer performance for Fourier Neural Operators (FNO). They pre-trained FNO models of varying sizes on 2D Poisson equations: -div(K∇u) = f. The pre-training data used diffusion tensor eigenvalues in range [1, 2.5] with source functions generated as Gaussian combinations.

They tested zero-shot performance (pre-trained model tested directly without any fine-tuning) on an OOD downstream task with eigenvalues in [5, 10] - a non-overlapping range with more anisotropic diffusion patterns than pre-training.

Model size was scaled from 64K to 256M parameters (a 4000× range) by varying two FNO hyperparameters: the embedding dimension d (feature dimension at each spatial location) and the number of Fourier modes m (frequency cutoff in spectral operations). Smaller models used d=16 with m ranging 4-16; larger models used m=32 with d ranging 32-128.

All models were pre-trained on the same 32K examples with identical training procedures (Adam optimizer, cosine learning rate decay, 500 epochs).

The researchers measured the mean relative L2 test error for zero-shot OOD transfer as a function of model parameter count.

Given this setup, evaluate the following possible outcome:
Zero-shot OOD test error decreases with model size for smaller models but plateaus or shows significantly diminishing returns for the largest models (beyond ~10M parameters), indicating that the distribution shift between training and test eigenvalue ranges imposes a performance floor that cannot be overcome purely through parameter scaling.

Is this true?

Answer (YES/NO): NO